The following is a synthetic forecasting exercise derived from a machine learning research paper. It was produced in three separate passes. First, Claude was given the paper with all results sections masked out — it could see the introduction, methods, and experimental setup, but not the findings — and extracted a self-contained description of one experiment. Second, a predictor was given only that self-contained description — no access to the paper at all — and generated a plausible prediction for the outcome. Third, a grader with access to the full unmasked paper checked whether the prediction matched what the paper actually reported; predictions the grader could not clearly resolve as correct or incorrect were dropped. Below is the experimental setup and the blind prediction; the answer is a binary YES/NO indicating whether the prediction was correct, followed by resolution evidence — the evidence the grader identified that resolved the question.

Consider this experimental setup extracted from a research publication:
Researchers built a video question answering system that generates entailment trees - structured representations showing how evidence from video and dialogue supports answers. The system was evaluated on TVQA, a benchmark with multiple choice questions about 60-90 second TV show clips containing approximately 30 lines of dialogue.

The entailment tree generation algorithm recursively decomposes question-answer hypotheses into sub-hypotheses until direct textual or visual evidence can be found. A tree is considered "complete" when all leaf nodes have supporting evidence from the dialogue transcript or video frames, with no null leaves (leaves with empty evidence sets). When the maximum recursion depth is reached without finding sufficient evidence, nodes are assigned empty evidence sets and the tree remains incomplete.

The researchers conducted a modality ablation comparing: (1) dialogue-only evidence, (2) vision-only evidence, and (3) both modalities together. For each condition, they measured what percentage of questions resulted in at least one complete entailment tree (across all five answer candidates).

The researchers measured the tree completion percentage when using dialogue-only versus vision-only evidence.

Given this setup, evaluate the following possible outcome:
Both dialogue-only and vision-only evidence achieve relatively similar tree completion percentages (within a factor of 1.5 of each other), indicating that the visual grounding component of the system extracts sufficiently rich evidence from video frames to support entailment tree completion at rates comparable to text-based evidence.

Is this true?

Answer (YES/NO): NO